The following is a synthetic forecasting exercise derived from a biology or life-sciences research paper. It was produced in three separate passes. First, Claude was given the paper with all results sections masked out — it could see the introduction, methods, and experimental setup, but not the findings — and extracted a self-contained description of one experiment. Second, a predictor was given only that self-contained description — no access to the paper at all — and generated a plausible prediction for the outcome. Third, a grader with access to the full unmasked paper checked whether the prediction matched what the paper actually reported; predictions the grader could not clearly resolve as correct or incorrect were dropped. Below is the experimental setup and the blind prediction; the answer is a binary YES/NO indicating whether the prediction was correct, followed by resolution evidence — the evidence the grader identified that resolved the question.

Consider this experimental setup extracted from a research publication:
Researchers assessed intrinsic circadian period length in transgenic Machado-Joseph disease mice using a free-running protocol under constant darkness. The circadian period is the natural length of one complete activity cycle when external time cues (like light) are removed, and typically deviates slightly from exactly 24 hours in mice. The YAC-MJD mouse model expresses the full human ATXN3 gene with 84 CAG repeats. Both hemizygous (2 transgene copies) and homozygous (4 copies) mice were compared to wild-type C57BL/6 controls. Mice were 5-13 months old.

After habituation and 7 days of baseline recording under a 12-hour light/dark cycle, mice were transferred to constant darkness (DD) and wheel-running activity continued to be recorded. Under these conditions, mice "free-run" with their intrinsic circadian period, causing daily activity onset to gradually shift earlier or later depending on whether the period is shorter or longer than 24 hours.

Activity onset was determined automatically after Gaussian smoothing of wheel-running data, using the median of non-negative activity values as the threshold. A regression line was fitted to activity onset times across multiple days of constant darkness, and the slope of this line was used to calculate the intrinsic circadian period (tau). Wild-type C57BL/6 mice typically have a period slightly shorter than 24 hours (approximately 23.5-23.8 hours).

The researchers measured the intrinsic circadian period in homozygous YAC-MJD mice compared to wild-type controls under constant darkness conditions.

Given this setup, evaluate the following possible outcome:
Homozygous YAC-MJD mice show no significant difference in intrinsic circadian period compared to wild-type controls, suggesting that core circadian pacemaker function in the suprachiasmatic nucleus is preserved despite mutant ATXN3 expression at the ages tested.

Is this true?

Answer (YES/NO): YES